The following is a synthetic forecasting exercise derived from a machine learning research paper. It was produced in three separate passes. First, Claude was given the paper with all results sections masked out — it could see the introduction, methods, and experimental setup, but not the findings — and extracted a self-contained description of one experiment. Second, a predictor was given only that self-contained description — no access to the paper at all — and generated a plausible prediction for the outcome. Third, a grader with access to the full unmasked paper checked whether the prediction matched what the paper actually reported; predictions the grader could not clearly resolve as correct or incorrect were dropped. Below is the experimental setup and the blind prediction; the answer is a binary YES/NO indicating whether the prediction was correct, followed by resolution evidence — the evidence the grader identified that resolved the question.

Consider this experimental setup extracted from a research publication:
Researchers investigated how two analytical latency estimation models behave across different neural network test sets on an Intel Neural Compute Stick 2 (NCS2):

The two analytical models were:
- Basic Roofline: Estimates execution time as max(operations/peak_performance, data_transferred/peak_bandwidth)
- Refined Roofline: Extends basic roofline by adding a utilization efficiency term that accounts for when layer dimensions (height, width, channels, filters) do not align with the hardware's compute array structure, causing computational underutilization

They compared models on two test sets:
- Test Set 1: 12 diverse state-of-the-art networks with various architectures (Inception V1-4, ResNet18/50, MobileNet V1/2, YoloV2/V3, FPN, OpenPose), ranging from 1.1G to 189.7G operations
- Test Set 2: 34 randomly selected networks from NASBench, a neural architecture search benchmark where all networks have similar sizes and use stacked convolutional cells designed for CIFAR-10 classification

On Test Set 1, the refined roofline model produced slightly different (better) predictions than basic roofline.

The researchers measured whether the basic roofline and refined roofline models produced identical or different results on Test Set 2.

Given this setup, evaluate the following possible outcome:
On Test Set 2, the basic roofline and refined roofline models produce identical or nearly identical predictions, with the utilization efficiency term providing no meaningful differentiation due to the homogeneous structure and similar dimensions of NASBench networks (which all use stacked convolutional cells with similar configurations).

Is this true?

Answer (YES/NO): YES